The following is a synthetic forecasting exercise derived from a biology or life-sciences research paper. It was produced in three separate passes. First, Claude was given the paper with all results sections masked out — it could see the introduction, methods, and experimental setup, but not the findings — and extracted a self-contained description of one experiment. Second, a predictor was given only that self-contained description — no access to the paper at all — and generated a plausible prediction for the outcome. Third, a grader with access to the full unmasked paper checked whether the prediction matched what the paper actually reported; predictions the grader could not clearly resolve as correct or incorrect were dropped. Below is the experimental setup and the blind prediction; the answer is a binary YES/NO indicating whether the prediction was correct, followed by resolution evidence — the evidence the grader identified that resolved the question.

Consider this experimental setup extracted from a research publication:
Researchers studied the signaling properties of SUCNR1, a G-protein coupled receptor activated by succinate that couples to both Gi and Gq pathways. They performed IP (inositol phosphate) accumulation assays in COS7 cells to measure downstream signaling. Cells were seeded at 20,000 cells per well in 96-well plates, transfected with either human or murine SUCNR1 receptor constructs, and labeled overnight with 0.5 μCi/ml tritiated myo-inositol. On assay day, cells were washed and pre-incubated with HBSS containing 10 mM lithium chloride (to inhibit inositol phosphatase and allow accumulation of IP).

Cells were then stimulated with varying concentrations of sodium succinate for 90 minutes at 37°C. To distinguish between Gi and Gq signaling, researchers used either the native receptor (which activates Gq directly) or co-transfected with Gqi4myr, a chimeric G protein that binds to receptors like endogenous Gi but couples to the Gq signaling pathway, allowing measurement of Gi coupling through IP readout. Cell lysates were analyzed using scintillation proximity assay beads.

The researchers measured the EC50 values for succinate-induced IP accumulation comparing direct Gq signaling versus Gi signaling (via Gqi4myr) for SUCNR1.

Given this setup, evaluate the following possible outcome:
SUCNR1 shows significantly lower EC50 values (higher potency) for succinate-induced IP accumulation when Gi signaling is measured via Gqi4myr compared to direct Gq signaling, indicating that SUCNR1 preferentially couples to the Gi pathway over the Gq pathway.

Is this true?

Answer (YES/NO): YES